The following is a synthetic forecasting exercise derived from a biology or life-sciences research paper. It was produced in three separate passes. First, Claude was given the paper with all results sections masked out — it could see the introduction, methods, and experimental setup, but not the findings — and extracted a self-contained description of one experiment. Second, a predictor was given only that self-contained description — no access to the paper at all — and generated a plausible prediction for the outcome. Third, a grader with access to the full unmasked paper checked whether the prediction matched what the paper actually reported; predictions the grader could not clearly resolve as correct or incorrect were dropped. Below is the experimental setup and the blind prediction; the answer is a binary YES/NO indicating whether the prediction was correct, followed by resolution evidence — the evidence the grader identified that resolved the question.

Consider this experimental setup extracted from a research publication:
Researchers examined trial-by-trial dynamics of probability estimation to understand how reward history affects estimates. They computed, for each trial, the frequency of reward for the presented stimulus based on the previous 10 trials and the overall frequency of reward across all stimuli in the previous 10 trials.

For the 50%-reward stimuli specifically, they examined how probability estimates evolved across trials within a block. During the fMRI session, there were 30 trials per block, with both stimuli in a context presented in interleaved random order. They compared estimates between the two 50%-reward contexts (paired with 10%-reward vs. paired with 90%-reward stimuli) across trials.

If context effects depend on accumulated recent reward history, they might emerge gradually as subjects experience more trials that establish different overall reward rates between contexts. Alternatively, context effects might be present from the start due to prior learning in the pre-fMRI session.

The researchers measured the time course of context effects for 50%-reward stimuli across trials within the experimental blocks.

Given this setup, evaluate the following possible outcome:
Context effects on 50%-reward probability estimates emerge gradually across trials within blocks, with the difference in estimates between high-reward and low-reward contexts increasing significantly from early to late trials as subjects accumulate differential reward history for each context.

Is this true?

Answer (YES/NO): NO